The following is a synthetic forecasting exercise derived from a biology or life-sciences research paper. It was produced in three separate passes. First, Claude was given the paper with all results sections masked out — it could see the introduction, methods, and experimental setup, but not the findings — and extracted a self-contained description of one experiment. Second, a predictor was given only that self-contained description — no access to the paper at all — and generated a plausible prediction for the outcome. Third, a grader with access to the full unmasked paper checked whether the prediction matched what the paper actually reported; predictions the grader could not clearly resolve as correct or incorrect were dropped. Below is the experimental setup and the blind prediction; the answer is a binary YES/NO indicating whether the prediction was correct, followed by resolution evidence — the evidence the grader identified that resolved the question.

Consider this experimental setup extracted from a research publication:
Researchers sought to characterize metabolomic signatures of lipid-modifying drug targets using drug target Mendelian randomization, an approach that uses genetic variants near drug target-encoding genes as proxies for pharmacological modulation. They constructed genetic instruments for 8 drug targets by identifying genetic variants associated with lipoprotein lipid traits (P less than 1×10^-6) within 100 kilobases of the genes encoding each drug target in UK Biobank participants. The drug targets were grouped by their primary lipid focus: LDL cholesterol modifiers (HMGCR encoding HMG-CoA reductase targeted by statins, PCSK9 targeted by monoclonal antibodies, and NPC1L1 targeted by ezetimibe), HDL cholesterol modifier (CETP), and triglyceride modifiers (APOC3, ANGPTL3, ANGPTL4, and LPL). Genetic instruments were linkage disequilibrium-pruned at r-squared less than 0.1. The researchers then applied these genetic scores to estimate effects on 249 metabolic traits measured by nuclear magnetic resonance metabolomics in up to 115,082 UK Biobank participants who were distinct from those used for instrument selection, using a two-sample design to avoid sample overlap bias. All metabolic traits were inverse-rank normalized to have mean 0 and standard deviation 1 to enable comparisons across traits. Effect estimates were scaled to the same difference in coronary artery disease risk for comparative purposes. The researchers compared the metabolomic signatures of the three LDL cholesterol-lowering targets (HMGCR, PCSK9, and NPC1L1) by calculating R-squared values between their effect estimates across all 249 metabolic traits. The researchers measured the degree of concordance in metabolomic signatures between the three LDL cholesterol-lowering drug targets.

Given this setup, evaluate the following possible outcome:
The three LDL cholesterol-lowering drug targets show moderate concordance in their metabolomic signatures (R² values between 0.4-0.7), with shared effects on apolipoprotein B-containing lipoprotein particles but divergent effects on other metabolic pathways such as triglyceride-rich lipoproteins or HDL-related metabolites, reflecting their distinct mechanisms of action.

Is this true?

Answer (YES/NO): NO